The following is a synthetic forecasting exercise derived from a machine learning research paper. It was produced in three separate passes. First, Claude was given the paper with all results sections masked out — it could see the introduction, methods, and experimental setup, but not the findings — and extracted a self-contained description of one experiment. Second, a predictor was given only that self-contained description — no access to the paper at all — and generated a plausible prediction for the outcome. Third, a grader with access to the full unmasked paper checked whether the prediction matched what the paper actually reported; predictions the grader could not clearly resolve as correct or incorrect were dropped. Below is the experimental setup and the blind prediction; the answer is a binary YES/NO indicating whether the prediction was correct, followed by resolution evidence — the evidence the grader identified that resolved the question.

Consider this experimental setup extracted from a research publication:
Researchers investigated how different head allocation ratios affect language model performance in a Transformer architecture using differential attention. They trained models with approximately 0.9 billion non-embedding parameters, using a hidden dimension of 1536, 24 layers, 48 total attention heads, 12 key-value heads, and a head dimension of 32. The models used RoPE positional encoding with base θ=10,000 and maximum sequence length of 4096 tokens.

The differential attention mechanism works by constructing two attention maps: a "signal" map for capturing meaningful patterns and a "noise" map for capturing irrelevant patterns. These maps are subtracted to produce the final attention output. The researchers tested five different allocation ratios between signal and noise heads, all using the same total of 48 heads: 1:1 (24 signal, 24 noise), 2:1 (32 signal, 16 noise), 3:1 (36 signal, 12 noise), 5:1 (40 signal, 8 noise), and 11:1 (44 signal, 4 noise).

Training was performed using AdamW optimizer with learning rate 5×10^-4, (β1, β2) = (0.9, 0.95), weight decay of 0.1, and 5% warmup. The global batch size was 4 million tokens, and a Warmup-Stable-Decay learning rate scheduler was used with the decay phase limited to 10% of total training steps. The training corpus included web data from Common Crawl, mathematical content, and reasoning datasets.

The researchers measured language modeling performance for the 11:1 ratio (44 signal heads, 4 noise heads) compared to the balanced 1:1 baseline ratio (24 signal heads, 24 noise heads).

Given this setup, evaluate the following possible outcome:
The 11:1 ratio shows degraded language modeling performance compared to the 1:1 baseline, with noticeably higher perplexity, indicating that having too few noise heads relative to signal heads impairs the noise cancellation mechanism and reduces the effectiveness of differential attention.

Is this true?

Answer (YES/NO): YES